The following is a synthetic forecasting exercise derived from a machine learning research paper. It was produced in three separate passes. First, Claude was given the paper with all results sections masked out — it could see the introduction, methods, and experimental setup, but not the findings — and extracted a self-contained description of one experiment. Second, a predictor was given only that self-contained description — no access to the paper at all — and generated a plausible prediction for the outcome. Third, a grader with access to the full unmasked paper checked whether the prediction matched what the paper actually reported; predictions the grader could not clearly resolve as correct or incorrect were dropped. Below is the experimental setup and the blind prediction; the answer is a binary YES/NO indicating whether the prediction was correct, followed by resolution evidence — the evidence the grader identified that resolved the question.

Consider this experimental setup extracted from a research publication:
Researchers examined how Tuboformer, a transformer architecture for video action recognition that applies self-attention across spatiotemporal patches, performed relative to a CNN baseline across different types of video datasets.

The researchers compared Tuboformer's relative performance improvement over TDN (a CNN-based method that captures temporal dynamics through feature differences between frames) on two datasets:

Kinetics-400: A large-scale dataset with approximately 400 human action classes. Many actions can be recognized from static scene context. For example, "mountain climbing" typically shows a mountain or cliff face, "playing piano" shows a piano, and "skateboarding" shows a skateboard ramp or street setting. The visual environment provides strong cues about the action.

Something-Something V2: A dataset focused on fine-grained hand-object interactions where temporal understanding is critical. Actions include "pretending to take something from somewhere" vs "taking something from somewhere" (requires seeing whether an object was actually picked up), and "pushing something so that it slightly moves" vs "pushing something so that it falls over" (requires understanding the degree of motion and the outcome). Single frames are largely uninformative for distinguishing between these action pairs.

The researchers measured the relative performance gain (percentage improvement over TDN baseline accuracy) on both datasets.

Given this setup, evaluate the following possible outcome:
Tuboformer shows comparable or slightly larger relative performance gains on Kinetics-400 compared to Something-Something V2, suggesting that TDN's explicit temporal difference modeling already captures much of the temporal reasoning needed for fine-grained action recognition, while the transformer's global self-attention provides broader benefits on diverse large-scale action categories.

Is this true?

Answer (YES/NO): NO